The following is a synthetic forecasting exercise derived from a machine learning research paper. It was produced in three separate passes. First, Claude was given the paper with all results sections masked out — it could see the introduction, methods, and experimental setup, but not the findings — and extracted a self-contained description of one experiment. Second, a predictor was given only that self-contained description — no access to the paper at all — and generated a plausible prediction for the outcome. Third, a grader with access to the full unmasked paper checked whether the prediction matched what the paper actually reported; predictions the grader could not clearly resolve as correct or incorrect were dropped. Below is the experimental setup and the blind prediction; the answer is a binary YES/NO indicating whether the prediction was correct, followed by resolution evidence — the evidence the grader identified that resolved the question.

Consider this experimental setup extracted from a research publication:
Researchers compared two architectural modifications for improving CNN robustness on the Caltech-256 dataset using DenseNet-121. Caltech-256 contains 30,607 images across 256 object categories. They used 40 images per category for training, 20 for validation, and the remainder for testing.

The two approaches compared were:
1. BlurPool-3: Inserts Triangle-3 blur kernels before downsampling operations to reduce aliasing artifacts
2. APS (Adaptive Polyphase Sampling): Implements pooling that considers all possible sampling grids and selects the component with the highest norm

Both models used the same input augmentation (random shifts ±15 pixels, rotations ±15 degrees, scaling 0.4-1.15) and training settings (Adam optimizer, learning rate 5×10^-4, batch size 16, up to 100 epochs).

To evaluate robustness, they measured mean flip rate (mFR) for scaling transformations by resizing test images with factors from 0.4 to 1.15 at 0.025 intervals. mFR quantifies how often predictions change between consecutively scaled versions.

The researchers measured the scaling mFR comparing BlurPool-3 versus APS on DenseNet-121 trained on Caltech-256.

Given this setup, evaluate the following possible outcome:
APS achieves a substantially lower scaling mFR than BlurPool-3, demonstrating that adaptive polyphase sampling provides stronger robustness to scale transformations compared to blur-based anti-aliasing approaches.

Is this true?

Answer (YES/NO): NO